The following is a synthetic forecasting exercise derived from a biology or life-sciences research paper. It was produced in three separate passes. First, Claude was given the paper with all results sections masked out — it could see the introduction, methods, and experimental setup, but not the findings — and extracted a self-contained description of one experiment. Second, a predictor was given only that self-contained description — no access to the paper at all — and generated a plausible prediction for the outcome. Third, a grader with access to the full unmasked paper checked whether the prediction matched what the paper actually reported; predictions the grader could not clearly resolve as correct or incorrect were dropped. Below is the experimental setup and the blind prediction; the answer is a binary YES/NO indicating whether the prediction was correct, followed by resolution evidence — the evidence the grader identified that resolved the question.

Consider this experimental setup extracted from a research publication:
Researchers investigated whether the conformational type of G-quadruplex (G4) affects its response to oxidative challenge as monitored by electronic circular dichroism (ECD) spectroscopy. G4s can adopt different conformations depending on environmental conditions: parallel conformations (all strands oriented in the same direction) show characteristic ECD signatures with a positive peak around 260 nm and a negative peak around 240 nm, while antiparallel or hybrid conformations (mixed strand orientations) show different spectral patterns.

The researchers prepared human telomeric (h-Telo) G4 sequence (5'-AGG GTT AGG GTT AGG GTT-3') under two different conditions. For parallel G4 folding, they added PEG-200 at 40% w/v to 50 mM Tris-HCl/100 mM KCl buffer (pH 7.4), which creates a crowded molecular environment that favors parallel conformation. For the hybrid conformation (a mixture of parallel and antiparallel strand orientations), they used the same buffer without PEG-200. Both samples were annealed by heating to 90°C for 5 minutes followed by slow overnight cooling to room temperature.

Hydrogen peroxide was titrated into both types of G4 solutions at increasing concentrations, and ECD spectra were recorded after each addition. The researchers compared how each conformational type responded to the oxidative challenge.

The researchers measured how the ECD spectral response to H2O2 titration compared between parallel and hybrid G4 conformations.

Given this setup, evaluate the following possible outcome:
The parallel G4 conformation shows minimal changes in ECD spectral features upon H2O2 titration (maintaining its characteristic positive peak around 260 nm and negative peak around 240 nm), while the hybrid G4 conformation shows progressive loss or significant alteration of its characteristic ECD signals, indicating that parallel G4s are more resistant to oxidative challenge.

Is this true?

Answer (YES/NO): NO